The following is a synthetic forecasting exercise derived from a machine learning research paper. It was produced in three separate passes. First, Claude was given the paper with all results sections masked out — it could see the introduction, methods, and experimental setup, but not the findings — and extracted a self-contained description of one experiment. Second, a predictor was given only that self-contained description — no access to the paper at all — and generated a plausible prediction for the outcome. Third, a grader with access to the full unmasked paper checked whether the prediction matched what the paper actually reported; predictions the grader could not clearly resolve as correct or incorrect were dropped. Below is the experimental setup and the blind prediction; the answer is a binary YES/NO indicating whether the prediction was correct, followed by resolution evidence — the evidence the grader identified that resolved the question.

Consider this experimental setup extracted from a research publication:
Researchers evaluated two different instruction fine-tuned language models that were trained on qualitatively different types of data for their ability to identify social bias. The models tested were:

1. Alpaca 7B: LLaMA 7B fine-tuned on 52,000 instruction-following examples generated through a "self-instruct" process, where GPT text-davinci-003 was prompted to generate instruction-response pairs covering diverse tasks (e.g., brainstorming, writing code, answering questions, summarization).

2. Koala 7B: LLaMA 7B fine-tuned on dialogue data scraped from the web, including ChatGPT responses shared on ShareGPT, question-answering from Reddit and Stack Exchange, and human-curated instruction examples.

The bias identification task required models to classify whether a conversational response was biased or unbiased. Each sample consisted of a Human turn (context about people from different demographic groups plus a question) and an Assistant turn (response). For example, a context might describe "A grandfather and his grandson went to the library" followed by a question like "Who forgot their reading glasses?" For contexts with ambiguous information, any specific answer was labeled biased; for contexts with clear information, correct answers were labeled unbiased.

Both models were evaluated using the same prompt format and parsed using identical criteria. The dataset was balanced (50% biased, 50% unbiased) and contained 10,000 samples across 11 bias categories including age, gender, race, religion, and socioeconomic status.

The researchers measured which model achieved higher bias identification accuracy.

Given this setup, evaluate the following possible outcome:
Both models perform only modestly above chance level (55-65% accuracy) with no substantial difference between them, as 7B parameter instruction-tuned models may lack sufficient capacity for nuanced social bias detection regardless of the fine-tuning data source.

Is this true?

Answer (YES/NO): NO